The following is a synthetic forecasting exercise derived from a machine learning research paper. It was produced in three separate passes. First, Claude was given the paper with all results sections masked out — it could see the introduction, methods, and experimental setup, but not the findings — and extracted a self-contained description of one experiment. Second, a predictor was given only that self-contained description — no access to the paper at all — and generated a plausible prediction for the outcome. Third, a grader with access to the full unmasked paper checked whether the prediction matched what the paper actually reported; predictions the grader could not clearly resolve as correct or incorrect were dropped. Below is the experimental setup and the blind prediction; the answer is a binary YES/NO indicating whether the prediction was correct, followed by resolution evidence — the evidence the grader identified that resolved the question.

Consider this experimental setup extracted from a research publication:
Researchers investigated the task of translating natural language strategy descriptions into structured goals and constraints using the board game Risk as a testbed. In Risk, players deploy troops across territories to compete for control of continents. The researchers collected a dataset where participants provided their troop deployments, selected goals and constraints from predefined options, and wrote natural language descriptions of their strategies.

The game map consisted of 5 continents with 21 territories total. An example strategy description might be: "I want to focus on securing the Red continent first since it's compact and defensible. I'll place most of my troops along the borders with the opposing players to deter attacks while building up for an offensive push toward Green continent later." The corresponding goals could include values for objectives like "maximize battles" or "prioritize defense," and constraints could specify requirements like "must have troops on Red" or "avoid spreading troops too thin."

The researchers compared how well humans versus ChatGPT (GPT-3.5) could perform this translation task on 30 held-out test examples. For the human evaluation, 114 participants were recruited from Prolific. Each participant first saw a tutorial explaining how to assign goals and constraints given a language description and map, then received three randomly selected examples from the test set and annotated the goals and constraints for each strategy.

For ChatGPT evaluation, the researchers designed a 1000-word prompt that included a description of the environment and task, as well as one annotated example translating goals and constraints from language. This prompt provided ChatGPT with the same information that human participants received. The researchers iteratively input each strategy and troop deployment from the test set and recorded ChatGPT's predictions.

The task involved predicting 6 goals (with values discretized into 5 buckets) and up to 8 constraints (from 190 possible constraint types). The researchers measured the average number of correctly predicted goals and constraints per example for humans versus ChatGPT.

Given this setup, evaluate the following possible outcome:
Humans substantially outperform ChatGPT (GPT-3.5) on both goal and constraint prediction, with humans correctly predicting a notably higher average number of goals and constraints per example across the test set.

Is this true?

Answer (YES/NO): NO